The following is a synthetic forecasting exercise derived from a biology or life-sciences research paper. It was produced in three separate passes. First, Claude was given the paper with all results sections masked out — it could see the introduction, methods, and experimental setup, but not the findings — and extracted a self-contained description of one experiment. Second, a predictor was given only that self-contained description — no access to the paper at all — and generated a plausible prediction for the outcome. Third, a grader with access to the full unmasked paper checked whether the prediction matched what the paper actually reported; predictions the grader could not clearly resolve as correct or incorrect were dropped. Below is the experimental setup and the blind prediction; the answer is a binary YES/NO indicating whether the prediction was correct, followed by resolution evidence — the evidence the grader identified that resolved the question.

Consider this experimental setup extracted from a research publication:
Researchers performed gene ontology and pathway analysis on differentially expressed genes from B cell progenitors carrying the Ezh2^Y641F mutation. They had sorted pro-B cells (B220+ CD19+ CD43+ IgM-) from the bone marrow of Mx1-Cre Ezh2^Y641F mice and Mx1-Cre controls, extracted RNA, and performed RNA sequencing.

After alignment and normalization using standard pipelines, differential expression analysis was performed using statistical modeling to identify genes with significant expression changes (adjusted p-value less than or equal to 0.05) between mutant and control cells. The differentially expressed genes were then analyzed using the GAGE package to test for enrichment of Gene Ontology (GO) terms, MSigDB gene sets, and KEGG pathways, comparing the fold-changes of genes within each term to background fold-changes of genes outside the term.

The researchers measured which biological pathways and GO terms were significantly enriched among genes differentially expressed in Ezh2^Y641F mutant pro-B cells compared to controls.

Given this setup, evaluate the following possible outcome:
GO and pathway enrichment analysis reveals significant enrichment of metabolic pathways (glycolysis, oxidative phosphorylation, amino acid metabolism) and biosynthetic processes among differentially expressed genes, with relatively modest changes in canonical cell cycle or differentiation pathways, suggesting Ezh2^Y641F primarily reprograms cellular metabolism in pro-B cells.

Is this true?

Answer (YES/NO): NO